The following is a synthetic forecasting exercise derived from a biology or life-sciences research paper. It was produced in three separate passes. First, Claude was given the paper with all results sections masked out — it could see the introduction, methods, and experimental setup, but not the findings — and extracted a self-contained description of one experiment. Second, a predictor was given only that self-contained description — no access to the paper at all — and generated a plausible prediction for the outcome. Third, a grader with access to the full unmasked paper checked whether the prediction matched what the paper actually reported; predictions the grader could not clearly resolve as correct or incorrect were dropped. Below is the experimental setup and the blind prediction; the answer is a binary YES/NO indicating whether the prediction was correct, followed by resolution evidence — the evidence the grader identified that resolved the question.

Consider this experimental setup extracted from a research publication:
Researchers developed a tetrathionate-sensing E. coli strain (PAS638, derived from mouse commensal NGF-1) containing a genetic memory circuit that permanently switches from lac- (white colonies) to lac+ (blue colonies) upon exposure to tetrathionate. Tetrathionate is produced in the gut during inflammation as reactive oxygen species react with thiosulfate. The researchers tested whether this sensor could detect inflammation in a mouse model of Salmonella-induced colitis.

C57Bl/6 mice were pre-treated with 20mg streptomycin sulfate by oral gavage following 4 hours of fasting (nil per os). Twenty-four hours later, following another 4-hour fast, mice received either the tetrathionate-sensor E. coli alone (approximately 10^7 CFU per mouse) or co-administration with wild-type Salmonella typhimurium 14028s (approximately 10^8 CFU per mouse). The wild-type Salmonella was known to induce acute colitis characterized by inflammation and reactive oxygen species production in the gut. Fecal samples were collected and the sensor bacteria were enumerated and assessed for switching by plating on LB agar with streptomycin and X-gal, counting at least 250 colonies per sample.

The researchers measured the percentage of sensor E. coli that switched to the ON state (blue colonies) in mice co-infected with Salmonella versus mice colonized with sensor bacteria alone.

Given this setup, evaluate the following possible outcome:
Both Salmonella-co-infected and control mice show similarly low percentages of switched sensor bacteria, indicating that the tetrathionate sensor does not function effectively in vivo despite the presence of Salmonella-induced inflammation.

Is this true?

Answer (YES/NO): NO